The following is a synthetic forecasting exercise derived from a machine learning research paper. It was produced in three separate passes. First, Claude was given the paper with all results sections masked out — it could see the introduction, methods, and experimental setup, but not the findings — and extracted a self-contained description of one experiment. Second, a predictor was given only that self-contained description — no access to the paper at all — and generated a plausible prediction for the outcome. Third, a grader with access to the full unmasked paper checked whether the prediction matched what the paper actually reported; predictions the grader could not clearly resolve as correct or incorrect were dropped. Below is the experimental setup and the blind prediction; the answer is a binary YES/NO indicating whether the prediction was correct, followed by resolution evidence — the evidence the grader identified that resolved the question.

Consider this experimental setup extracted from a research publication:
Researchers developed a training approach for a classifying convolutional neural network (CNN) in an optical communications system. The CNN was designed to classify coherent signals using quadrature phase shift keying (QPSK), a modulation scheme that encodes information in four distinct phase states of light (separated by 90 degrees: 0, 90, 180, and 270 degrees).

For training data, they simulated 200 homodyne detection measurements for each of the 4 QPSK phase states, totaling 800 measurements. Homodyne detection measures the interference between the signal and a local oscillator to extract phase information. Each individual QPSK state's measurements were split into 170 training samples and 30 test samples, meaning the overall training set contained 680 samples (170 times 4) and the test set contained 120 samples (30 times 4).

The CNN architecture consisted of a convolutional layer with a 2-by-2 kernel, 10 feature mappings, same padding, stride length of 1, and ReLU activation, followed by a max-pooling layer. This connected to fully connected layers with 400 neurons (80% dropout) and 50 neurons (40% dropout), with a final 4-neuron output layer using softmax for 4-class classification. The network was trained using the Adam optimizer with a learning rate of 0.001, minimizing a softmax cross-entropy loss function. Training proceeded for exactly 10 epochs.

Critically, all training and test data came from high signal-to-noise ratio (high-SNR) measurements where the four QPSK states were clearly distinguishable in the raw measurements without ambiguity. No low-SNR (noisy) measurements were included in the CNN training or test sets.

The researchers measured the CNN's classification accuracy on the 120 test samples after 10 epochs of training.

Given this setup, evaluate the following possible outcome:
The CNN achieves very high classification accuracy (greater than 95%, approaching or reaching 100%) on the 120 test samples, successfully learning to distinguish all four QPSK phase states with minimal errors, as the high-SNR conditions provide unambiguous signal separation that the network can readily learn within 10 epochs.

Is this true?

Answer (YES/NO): YES